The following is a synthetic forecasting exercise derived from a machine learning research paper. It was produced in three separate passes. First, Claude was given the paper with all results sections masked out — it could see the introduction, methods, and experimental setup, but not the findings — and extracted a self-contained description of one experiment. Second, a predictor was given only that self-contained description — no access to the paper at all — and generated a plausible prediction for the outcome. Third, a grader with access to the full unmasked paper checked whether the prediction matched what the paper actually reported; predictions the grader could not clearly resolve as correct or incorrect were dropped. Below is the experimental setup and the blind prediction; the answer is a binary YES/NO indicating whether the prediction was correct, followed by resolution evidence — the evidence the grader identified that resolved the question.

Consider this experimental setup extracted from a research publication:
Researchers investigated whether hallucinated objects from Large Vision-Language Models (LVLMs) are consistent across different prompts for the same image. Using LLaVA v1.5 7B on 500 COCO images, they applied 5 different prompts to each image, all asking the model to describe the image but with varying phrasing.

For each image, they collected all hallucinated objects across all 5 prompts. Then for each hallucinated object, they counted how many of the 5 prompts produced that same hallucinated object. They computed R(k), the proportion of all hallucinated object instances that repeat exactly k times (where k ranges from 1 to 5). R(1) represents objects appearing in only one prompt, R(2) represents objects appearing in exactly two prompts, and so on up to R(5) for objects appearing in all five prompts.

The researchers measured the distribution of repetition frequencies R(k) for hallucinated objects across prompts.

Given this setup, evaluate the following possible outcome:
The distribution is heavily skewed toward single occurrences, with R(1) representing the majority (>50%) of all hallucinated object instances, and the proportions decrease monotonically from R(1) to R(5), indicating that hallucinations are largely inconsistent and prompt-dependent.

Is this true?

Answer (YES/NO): NO